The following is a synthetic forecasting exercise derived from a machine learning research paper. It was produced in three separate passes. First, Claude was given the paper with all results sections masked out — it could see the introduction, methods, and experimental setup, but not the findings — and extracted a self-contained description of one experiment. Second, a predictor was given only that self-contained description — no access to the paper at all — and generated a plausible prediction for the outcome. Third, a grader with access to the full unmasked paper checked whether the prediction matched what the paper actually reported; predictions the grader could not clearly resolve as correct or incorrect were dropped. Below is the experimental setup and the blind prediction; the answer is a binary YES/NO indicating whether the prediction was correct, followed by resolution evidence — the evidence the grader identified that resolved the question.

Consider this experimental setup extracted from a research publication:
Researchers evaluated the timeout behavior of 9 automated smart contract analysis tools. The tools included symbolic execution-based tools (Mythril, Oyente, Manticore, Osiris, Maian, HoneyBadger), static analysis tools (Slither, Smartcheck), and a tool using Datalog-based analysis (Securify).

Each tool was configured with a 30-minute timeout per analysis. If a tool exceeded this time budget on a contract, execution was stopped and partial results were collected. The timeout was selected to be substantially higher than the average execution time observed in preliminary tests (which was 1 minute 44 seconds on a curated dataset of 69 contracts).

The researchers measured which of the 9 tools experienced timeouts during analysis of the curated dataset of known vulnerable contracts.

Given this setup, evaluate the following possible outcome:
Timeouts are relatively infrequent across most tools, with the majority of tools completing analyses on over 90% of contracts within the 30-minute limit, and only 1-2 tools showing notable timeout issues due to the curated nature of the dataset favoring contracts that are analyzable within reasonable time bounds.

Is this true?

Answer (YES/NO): YES